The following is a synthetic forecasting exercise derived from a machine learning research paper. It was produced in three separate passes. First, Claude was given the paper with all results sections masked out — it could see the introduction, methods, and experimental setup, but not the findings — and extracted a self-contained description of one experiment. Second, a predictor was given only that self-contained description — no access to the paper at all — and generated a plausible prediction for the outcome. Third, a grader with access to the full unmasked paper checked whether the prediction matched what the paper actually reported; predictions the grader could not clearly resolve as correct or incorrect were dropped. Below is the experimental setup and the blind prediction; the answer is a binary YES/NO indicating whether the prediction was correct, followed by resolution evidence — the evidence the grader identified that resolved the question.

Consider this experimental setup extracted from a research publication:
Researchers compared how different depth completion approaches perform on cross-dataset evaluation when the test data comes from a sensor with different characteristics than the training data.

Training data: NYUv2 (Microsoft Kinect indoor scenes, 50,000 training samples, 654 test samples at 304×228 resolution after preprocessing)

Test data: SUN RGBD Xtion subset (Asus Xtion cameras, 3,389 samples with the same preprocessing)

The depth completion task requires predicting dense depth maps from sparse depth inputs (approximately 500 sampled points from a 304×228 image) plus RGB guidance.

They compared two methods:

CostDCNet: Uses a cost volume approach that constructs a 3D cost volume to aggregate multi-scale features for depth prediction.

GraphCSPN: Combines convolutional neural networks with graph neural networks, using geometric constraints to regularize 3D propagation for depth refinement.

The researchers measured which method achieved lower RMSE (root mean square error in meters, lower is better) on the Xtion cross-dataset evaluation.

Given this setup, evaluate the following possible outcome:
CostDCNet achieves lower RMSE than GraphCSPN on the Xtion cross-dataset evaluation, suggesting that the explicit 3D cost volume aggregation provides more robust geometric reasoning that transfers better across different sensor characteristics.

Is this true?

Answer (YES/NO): NO